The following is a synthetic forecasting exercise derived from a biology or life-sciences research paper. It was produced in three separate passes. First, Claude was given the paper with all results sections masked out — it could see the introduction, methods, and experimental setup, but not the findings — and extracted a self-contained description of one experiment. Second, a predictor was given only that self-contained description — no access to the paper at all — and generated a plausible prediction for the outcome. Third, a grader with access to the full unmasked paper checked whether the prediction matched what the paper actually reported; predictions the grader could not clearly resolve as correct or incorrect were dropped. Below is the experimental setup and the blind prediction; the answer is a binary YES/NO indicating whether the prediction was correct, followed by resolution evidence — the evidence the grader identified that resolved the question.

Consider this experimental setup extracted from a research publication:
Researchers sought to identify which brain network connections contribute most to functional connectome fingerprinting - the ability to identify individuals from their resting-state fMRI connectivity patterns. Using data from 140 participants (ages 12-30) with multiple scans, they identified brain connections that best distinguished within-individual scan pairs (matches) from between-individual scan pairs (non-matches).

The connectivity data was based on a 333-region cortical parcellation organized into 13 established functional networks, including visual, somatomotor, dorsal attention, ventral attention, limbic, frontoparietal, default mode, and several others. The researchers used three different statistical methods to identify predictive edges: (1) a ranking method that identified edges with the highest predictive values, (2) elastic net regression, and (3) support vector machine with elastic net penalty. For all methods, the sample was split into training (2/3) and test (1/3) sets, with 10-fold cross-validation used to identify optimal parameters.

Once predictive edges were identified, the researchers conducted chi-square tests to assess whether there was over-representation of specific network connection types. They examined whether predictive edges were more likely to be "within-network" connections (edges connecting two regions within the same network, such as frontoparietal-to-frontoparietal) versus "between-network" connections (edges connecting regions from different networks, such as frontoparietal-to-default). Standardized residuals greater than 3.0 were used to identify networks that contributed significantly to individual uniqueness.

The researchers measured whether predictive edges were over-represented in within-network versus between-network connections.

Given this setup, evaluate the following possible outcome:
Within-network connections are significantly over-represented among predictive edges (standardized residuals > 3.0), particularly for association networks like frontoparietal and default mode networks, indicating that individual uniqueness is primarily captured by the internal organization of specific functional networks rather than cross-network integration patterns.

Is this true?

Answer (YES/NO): YES